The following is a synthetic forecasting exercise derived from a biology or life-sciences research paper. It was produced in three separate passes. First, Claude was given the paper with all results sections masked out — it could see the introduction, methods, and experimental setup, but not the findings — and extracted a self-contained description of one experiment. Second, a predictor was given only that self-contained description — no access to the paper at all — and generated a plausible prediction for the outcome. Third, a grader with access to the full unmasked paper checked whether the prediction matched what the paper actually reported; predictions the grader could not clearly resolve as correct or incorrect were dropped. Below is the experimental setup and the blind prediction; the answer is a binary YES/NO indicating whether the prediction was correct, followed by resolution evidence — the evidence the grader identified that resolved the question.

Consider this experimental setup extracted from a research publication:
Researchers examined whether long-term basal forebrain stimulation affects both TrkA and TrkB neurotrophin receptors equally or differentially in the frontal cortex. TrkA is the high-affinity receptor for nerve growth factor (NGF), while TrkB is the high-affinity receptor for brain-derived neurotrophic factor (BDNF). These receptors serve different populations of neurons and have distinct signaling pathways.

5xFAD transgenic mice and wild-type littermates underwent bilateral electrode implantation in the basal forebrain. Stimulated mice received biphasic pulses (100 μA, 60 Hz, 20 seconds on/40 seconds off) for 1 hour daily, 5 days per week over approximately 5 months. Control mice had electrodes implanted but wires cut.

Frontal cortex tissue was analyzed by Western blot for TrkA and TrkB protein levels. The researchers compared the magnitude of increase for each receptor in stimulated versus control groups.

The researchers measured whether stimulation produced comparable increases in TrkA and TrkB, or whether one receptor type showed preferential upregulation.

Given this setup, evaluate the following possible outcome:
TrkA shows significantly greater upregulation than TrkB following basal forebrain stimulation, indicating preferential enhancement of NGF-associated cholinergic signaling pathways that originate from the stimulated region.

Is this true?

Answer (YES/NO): NO